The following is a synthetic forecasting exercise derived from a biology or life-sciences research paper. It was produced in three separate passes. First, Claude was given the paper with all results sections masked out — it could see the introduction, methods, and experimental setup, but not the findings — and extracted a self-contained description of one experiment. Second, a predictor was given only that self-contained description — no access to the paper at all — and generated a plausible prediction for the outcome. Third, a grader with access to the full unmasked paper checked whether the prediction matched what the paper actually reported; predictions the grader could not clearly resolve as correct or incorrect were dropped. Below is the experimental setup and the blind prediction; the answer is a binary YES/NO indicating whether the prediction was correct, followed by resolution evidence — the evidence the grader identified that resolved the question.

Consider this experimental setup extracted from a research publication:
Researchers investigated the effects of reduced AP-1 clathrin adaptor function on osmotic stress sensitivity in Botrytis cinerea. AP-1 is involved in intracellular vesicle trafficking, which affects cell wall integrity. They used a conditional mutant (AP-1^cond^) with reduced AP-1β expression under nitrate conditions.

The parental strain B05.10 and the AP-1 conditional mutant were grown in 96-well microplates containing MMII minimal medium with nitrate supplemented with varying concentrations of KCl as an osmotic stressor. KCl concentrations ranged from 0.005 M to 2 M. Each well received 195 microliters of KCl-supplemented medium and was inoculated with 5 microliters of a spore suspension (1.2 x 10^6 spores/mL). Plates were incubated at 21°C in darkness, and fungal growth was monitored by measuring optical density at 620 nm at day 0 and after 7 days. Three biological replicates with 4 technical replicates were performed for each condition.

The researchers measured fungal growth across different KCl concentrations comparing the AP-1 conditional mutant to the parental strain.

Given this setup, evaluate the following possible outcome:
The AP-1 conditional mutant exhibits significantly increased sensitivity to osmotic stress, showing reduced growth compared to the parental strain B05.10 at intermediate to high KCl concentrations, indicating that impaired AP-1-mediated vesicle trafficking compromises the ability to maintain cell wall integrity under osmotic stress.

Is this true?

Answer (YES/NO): YES